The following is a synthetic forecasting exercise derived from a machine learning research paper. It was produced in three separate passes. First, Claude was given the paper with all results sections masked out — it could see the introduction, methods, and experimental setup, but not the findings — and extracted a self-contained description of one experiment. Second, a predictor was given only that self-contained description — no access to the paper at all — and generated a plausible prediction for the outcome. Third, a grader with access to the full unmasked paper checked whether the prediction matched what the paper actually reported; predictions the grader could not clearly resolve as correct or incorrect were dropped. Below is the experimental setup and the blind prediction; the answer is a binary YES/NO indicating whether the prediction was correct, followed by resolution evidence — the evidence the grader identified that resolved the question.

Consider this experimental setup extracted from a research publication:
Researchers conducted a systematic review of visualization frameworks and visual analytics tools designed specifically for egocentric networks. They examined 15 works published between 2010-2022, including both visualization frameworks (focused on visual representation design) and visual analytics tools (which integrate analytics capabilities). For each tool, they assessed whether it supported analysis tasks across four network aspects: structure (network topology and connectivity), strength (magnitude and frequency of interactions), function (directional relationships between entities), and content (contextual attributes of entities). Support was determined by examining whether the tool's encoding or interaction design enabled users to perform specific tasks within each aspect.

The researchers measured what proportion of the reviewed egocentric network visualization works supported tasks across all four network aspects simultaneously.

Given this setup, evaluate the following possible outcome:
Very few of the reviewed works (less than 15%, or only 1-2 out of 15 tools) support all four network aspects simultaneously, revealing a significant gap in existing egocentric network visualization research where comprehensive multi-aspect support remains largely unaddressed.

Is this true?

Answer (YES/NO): NO